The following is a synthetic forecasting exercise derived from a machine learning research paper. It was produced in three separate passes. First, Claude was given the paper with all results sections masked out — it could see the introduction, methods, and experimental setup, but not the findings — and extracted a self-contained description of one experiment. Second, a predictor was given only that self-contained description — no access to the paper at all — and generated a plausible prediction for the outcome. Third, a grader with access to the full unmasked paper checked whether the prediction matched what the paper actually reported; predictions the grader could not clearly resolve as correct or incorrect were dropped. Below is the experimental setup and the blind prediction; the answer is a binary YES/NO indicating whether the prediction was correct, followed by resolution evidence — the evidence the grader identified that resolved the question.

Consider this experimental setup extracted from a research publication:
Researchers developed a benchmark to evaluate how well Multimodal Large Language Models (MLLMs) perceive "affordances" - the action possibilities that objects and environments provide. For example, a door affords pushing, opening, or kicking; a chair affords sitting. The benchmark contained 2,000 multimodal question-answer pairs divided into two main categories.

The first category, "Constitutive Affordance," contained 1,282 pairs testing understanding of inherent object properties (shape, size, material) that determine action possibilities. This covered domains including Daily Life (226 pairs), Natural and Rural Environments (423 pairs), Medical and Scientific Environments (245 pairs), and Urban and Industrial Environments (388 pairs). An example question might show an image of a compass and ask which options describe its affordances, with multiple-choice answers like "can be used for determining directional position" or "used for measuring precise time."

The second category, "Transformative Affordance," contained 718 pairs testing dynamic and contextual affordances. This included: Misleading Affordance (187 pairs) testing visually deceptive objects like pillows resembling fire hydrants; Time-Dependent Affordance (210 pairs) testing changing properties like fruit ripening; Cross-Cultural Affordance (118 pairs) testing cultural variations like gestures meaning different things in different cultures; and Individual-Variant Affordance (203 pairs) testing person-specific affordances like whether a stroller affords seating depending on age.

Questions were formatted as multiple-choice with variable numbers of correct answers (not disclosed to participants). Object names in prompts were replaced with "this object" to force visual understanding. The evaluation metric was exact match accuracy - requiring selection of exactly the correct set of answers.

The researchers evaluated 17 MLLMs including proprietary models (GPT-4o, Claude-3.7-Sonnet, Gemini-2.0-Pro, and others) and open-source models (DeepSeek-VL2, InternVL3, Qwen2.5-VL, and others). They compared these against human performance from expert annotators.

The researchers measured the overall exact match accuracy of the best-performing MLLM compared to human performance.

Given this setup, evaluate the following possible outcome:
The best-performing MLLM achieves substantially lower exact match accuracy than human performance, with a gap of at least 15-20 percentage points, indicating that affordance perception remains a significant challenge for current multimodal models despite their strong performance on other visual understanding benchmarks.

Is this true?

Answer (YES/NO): YES